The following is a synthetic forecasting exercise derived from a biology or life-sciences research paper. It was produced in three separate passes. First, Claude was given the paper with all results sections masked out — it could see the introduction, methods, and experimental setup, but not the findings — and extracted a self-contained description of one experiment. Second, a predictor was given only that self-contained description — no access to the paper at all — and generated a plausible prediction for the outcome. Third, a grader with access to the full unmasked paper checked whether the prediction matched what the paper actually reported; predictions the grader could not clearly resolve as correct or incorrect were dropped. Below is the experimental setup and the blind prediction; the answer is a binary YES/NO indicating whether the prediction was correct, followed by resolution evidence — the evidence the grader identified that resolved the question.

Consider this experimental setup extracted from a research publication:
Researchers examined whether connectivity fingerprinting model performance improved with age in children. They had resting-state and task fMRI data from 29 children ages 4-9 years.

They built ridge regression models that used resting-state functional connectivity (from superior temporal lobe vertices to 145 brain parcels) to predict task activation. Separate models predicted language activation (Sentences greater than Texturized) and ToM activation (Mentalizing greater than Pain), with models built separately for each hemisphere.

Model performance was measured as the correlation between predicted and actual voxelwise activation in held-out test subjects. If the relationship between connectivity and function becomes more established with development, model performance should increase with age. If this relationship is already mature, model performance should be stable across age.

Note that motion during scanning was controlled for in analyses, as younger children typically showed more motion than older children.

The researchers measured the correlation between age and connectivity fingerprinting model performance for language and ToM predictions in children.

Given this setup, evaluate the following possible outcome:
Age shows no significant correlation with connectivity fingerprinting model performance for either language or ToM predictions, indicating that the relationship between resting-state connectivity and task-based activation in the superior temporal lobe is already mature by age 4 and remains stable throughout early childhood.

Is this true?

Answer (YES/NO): NO